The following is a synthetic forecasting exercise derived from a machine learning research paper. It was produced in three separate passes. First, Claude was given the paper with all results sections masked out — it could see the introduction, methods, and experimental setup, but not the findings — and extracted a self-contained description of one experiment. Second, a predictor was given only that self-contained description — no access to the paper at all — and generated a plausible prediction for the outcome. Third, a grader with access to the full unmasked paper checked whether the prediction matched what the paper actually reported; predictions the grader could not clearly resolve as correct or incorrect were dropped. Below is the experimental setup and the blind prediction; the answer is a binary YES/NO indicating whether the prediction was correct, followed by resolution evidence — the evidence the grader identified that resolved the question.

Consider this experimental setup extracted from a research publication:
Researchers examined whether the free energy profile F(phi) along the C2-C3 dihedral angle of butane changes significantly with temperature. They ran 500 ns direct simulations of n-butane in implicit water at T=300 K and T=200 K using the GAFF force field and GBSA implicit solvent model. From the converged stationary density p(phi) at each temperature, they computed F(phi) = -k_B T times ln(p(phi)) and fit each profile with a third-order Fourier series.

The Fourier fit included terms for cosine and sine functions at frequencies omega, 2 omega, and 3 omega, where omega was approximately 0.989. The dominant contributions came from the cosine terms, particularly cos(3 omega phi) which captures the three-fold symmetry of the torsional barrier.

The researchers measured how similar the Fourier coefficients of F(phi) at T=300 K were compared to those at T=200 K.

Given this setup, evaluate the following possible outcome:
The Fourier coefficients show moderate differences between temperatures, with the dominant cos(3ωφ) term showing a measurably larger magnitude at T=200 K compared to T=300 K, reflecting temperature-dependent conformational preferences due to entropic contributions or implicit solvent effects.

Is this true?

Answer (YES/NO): NO